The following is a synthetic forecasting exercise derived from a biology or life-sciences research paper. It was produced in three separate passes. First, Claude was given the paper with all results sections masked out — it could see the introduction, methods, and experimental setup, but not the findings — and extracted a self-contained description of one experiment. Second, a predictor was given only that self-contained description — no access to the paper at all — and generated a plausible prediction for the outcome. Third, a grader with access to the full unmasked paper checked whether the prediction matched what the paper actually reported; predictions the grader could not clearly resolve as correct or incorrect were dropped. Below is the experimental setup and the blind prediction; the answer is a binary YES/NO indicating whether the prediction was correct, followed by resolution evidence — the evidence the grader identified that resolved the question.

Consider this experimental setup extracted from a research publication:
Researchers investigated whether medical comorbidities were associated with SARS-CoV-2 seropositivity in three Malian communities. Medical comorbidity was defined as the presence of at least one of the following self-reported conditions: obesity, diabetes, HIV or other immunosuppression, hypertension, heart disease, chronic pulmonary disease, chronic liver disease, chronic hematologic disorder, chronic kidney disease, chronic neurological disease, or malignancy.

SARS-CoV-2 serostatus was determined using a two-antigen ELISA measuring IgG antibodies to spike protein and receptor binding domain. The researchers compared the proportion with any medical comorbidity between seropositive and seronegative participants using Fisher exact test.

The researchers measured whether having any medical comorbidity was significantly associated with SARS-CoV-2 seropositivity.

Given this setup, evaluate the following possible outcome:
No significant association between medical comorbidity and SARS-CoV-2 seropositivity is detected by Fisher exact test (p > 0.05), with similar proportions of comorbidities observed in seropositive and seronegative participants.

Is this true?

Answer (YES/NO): NO